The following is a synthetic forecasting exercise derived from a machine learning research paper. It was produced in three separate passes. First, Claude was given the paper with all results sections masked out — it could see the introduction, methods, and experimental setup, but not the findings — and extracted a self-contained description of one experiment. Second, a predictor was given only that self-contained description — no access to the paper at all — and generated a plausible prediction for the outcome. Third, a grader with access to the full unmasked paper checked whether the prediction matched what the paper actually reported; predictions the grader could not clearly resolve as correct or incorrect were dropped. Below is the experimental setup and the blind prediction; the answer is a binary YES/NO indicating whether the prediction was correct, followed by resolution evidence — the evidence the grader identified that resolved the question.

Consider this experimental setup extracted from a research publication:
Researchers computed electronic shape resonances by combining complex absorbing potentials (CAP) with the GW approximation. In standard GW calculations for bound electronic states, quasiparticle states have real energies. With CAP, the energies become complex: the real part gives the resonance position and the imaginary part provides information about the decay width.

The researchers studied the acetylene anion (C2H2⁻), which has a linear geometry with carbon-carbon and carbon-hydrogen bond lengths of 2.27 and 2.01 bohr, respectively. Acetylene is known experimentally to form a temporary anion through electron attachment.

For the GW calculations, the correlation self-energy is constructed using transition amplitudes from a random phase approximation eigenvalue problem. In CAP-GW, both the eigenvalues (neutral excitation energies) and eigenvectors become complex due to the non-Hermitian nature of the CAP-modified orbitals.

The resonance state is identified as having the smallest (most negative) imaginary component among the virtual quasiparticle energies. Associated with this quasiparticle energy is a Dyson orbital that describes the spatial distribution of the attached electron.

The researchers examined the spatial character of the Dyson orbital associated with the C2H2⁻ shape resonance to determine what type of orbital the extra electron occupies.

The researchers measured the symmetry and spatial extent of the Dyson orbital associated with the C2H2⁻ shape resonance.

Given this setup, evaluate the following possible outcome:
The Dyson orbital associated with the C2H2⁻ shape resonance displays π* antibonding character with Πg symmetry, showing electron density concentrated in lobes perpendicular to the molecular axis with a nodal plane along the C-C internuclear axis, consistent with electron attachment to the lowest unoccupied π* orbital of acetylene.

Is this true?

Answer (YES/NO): YES